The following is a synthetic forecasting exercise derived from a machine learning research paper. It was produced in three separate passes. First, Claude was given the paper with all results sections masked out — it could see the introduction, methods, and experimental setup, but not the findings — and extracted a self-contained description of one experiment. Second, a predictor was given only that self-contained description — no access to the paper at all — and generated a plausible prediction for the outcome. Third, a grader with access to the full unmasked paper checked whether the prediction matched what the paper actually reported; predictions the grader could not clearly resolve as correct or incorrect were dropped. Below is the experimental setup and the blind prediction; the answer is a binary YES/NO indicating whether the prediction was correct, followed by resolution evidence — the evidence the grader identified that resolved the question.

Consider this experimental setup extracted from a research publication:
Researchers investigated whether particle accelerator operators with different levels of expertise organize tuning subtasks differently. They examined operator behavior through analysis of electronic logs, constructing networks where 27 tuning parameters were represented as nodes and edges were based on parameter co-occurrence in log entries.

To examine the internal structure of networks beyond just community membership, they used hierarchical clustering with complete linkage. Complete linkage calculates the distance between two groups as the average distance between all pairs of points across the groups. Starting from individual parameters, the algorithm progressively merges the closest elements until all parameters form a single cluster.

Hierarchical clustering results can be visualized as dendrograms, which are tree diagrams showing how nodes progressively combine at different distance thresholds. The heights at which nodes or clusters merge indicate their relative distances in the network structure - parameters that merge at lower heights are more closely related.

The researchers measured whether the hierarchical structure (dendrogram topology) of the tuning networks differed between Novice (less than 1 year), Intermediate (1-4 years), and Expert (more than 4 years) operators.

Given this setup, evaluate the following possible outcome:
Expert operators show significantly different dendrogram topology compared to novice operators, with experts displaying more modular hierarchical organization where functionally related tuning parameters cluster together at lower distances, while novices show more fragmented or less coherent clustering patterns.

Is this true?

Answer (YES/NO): YES